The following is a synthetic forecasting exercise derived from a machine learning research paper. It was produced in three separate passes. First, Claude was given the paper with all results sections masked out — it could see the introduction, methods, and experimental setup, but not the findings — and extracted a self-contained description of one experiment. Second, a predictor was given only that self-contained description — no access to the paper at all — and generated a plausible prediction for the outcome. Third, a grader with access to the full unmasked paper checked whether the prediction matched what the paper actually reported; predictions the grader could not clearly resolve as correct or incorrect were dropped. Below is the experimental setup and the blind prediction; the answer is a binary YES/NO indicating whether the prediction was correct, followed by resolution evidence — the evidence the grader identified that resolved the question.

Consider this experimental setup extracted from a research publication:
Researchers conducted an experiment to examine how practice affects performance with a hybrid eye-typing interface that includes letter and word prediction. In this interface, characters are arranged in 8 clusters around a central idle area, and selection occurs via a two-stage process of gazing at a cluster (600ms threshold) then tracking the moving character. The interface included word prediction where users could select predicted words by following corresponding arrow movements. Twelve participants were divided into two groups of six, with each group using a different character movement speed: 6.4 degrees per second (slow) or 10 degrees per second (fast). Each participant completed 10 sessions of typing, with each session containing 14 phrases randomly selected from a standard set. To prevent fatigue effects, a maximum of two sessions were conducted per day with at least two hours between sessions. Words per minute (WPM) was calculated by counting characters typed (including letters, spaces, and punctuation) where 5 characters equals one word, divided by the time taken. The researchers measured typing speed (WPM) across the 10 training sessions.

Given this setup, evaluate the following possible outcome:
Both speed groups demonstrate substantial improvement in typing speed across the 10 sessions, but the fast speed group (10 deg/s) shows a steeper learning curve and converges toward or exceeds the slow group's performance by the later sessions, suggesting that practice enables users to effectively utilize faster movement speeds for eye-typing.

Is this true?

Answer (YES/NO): YES